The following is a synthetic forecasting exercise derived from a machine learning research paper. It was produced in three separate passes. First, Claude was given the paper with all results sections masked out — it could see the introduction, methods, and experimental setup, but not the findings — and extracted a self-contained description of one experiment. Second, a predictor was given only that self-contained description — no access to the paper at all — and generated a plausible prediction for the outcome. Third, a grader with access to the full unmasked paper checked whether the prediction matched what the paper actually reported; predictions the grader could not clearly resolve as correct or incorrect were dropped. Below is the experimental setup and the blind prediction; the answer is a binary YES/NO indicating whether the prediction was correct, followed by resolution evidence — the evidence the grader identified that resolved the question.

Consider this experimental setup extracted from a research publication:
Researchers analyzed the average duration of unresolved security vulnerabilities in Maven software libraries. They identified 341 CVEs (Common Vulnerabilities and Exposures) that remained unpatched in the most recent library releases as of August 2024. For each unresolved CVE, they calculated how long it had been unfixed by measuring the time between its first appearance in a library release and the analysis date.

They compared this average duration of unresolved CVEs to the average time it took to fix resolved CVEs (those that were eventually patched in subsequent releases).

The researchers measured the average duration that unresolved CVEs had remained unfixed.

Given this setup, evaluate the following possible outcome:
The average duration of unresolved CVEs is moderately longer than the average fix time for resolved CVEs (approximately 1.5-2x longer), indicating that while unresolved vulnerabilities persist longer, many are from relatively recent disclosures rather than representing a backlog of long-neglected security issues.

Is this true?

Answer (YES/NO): NO